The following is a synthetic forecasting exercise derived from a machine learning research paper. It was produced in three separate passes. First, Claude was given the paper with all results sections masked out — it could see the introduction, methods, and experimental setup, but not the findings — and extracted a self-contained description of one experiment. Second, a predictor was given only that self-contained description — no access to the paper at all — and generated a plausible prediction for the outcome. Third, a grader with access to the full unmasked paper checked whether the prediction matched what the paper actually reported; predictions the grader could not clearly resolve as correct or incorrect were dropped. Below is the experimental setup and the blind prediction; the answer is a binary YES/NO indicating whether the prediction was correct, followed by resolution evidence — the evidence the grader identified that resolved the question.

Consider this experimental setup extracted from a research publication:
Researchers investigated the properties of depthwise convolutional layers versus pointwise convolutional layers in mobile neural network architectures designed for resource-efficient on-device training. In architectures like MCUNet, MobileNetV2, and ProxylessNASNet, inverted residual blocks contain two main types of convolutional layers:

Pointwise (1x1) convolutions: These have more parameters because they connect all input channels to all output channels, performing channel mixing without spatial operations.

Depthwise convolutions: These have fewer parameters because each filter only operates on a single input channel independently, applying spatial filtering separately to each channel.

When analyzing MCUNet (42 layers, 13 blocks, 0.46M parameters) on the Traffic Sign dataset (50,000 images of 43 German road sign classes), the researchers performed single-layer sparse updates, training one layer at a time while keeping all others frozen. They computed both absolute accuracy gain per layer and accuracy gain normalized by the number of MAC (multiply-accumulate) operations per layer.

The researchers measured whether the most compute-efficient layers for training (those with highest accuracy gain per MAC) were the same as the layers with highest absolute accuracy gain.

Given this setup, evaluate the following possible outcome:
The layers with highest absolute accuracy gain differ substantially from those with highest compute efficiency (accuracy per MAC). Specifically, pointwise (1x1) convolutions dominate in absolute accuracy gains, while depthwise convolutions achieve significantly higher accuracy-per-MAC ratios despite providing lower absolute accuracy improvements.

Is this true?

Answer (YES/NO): YES